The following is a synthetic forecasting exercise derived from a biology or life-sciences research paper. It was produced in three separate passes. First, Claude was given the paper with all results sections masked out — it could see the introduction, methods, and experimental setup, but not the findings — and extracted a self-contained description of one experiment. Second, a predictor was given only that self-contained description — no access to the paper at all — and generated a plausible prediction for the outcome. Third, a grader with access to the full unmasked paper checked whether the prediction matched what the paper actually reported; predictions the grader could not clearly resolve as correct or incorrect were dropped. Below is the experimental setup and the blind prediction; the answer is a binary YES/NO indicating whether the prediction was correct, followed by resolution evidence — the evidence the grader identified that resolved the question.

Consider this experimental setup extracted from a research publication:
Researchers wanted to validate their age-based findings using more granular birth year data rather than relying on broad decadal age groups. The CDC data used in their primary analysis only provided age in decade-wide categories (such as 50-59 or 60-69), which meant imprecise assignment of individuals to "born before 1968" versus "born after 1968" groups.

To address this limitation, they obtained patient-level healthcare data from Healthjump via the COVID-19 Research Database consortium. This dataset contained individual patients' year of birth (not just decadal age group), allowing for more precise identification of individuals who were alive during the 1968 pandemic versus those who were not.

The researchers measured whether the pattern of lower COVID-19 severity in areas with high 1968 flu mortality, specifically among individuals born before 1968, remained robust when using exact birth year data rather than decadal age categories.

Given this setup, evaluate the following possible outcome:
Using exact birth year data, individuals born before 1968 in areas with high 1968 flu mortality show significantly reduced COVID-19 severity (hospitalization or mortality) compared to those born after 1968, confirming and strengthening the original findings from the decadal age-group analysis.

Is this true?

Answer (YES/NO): YES